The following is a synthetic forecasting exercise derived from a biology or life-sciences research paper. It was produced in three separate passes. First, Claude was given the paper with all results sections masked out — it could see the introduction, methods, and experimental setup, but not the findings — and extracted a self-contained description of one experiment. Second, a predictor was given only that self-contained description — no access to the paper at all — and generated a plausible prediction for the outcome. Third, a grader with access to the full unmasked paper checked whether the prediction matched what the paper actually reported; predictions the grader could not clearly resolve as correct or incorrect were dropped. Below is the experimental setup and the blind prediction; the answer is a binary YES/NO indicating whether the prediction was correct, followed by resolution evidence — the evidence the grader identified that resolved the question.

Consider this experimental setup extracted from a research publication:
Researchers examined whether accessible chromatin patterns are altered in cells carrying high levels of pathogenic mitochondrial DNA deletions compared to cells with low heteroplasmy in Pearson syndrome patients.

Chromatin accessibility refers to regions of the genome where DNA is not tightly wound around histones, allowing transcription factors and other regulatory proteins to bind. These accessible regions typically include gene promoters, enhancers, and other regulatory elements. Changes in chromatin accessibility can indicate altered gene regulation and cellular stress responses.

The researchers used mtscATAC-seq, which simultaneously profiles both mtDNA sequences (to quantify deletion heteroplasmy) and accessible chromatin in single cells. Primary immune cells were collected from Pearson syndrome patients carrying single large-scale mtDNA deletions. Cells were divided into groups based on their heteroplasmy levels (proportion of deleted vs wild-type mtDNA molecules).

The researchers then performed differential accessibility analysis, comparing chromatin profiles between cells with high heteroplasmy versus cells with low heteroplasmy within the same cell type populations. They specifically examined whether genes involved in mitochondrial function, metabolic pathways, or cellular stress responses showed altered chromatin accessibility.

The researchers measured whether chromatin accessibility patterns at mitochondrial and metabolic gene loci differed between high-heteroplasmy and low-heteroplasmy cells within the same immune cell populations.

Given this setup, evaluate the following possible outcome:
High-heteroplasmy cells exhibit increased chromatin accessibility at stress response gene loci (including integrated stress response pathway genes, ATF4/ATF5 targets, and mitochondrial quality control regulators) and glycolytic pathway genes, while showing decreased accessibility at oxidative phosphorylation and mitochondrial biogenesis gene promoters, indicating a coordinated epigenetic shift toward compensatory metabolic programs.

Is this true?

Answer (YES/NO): NO